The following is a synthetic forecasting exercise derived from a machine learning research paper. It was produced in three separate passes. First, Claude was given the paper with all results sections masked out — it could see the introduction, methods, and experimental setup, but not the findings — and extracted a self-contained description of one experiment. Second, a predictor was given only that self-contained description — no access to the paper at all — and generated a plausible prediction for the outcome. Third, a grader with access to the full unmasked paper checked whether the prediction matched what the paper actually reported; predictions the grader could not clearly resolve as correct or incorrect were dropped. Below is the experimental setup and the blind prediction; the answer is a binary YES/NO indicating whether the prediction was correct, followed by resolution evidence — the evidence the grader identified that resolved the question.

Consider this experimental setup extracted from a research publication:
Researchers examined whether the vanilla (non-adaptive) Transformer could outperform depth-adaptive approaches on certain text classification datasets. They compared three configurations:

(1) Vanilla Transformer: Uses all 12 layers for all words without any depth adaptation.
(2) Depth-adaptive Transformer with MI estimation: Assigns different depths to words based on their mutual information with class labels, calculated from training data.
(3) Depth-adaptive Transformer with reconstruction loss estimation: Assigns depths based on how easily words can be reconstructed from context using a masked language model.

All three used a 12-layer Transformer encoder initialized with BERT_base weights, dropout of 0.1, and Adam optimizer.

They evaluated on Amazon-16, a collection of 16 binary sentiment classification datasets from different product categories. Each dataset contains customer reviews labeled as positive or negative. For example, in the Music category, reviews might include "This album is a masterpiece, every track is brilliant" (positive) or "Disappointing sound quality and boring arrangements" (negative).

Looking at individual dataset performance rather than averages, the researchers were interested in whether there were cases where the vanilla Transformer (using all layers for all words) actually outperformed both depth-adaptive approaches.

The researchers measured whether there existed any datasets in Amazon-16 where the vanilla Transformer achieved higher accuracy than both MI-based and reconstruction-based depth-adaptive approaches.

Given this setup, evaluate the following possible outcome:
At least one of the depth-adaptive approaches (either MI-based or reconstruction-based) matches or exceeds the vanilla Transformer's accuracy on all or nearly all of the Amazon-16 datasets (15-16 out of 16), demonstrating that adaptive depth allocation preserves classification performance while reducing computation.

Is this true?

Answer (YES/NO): NO